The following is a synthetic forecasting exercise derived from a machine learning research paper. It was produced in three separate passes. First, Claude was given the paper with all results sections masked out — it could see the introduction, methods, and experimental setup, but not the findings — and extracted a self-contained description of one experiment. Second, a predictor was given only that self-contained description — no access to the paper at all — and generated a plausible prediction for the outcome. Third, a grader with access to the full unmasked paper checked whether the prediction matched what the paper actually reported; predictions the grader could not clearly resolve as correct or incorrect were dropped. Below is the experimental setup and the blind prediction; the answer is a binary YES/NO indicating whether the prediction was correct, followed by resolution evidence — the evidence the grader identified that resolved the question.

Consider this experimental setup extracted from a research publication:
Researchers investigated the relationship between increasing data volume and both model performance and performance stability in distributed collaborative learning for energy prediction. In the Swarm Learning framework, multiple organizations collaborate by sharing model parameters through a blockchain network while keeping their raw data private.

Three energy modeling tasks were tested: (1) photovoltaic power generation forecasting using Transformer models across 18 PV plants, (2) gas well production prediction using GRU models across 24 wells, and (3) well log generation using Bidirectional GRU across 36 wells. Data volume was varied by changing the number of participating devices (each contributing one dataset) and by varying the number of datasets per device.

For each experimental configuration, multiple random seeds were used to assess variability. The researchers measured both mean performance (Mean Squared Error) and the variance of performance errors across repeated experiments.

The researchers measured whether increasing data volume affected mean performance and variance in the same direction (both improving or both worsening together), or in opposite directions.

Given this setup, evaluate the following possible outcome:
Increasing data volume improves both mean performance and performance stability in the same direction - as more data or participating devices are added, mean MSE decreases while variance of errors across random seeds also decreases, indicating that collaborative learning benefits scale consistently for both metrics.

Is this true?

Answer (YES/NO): YES